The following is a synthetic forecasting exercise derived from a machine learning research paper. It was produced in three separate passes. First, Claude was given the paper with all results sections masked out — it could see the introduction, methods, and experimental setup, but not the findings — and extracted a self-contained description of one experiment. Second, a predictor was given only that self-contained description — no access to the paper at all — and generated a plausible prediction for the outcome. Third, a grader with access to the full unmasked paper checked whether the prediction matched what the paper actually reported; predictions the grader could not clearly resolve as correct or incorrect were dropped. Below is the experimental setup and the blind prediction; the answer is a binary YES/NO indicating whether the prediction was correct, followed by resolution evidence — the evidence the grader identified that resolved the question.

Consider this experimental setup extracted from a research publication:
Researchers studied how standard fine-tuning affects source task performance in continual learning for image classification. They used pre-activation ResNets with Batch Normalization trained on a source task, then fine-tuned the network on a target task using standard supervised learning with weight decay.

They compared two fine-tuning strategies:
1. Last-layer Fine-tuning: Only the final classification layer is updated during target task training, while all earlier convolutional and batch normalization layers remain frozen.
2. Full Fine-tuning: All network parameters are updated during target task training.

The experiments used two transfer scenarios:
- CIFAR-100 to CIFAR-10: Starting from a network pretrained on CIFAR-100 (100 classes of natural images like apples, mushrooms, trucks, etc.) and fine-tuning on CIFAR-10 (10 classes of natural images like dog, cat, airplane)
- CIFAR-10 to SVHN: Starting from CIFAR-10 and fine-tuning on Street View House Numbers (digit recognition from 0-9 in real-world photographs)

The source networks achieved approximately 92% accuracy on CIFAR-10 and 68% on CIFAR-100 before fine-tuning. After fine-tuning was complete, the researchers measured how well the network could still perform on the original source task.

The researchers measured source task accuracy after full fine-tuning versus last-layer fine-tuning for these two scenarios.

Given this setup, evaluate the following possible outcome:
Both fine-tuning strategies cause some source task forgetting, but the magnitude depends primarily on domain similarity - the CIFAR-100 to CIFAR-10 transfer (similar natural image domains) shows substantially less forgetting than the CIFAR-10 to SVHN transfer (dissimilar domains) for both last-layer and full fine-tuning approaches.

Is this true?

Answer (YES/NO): NO